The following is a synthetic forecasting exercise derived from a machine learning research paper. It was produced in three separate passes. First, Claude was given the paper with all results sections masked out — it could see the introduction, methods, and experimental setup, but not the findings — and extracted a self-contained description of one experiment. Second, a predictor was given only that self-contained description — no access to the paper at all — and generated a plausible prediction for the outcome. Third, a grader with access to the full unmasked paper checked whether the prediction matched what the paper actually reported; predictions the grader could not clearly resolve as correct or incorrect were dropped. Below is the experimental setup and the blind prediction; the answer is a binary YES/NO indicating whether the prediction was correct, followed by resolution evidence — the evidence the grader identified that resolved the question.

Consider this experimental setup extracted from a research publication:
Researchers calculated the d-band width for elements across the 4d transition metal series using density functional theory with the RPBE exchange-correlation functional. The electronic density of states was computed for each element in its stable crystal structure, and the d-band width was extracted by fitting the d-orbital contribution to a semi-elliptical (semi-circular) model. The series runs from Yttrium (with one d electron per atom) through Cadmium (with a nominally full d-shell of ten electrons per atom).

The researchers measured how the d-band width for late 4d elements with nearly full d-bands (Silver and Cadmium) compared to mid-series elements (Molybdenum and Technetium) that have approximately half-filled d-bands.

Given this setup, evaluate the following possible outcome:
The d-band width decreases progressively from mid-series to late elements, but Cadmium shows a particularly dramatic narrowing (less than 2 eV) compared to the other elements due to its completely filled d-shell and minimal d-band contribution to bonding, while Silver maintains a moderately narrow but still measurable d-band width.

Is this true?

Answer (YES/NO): YES